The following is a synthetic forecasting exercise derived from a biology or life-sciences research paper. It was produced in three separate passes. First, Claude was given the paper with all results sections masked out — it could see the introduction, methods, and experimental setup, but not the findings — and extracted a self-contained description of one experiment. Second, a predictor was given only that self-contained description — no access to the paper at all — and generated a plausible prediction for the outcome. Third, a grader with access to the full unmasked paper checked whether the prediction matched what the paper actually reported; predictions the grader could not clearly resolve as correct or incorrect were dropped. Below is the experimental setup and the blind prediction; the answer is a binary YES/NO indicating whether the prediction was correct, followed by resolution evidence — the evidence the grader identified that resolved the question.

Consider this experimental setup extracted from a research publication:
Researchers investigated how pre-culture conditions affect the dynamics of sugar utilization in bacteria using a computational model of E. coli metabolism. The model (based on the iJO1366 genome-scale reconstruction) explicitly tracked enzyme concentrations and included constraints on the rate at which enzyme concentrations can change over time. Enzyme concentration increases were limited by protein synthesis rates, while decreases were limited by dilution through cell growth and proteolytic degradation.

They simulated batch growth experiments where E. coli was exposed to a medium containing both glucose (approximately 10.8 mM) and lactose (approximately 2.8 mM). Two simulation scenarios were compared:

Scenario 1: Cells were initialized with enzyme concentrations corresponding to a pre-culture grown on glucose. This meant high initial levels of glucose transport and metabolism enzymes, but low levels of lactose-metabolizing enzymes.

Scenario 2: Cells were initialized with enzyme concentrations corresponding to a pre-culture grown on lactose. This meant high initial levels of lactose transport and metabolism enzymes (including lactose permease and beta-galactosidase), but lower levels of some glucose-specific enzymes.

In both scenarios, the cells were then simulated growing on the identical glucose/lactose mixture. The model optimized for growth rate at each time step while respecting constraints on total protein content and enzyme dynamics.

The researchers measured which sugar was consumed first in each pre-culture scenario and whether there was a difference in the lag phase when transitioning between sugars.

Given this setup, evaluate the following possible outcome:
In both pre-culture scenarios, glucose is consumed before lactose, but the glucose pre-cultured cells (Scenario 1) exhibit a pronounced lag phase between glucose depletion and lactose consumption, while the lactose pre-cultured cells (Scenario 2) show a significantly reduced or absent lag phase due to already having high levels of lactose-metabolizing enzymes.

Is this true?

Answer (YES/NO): NO